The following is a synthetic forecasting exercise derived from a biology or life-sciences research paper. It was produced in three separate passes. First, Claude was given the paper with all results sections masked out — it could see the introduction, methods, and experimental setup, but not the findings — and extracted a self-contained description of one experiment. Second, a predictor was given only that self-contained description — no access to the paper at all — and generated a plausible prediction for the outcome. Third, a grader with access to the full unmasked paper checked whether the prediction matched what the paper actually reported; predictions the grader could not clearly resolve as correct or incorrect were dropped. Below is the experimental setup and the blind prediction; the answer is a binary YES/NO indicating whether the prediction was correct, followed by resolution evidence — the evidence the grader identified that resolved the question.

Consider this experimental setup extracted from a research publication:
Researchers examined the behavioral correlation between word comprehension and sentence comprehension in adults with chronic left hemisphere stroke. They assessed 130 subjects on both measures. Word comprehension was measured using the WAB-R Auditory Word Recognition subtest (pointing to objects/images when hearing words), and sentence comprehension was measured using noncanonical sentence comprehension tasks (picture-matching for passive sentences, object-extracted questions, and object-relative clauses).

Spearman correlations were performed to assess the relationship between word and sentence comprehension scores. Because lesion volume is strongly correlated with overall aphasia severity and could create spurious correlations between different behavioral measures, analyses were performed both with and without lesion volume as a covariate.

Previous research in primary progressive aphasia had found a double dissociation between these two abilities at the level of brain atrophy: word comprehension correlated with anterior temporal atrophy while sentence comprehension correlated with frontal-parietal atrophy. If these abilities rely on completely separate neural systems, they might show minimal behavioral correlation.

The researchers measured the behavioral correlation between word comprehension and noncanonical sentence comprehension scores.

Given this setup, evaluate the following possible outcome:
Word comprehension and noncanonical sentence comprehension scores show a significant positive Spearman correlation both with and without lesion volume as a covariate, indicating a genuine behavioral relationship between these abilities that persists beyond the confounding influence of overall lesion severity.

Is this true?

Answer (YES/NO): YES